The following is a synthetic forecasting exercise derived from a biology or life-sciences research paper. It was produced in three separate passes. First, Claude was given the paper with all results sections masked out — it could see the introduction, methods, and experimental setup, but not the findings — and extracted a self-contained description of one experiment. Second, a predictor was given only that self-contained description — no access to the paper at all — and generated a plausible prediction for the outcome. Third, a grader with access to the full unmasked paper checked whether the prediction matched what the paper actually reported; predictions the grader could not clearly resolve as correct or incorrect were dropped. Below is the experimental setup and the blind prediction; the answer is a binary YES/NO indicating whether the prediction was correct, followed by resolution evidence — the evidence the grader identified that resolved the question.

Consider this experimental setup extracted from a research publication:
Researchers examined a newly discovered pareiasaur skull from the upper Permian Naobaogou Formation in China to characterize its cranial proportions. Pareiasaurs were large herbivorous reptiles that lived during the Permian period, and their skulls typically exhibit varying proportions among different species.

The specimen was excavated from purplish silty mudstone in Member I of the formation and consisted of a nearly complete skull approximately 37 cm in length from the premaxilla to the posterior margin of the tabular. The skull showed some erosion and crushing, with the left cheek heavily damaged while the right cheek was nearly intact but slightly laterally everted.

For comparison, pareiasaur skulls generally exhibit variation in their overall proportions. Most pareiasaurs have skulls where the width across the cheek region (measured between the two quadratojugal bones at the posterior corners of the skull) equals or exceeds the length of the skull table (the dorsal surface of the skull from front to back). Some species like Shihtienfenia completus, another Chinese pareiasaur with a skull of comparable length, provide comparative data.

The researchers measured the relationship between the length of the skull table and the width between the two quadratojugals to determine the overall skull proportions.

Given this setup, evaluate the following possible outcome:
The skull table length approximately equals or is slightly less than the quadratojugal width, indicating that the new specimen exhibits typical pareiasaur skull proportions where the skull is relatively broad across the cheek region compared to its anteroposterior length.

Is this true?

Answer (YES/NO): NO